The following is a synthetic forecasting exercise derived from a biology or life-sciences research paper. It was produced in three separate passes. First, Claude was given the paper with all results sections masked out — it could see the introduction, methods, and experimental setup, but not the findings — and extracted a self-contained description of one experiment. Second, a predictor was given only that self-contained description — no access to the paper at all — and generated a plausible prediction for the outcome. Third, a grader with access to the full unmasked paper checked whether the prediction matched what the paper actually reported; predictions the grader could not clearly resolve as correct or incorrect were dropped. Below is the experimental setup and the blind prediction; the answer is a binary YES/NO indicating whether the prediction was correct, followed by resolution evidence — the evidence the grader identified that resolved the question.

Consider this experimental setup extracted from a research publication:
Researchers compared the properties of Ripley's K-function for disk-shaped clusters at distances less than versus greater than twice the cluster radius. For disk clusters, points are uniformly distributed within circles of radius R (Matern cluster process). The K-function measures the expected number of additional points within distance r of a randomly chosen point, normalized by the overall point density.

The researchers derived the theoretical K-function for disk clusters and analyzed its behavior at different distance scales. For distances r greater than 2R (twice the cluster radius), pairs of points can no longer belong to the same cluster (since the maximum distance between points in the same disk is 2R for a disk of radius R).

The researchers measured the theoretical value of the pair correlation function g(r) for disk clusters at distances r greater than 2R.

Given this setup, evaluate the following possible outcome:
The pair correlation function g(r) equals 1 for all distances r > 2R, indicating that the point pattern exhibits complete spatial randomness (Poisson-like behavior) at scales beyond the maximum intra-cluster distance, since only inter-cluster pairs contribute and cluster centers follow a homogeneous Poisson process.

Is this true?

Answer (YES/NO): YES